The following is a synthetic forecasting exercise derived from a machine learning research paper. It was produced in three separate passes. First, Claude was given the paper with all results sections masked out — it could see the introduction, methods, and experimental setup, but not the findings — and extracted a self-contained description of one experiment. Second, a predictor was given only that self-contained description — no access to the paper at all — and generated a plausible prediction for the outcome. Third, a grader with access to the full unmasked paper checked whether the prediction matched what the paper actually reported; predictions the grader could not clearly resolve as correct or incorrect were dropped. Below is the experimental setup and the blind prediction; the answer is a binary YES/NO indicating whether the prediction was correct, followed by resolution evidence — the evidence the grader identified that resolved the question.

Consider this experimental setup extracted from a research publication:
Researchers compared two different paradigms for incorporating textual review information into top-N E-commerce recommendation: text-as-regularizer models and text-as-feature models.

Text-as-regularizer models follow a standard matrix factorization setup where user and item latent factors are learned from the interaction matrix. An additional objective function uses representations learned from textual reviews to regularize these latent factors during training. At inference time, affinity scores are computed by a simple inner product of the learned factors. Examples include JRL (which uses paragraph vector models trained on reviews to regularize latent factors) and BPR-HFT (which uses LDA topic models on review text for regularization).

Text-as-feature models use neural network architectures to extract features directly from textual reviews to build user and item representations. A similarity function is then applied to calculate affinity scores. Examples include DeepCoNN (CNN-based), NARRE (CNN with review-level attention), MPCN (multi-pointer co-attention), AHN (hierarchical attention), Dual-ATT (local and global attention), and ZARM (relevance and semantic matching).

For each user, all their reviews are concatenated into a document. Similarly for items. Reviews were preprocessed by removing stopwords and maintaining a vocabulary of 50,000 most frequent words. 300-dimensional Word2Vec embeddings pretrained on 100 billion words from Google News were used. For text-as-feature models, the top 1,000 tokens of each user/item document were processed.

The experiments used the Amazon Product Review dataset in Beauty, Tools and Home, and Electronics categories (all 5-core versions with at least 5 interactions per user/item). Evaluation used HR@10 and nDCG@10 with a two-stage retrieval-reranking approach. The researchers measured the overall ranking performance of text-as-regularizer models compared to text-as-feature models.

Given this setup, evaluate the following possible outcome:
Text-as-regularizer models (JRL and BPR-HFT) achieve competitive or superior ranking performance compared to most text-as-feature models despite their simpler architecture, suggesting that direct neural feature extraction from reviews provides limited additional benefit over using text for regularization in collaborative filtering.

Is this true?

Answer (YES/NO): YES